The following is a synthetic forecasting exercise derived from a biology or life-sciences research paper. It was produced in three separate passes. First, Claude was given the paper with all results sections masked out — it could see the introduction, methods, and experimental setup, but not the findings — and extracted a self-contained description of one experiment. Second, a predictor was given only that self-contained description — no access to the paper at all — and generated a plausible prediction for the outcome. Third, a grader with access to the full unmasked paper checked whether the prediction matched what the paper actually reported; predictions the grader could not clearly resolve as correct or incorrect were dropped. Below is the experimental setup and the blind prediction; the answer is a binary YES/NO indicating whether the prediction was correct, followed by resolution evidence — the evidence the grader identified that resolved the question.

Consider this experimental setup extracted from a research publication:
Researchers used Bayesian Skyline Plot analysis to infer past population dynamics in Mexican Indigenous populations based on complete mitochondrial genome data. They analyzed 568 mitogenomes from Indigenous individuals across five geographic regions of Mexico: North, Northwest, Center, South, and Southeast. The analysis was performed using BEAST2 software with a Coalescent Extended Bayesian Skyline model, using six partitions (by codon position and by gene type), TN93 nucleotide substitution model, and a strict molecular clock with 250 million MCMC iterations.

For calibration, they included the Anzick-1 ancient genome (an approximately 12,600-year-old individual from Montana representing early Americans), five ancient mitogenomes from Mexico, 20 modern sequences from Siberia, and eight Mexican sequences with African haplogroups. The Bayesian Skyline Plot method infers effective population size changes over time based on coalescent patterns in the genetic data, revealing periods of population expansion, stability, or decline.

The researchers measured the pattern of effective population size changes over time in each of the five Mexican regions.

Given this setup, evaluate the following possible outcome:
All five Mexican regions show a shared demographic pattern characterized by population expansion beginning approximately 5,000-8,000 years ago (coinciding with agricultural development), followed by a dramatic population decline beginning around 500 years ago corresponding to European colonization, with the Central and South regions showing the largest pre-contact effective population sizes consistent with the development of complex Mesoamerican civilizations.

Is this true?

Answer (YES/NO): NO